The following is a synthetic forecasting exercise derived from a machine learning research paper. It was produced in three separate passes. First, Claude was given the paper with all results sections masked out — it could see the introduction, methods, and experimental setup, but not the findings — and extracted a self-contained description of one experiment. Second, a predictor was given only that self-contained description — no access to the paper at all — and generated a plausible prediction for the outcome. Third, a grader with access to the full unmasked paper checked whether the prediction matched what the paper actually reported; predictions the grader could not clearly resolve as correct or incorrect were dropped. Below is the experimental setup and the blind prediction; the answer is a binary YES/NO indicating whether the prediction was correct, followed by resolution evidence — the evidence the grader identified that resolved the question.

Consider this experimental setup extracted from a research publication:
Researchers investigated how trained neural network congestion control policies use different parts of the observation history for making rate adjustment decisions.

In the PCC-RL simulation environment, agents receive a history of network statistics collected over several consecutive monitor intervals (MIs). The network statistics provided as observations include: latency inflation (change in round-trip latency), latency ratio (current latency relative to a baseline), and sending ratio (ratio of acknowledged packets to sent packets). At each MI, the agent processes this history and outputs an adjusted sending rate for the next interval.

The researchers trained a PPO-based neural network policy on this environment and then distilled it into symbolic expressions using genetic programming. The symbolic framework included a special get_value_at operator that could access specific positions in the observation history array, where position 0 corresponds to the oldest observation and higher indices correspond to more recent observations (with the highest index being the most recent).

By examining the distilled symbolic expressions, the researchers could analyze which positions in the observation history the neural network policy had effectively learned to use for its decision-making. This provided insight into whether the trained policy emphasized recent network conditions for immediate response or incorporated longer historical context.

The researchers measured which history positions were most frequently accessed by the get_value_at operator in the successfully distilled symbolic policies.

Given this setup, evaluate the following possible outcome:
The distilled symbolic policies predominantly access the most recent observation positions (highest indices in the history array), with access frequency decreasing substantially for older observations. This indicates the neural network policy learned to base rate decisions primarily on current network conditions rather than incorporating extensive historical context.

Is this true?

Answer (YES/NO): YES